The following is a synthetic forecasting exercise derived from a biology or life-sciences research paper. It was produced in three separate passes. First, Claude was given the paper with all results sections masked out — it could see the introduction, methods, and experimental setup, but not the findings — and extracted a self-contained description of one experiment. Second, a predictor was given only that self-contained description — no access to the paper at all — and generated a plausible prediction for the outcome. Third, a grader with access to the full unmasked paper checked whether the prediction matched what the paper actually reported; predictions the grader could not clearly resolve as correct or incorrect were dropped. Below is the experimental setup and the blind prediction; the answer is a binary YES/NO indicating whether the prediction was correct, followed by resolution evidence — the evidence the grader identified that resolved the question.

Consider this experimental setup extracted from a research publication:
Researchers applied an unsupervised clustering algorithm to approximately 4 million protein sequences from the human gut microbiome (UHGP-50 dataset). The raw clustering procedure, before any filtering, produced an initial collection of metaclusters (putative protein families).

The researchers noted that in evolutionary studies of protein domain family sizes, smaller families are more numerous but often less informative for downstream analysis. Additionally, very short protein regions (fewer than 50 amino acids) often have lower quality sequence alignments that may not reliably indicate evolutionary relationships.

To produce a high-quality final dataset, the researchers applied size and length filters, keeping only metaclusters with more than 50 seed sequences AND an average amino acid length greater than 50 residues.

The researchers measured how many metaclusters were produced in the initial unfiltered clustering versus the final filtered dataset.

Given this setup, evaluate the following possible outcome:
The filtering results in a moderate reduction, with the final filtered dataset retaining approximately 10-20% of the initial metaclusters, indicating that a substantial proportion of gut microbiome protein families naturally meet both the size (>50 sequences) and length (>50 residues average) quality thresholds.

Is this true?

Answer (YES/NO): NO